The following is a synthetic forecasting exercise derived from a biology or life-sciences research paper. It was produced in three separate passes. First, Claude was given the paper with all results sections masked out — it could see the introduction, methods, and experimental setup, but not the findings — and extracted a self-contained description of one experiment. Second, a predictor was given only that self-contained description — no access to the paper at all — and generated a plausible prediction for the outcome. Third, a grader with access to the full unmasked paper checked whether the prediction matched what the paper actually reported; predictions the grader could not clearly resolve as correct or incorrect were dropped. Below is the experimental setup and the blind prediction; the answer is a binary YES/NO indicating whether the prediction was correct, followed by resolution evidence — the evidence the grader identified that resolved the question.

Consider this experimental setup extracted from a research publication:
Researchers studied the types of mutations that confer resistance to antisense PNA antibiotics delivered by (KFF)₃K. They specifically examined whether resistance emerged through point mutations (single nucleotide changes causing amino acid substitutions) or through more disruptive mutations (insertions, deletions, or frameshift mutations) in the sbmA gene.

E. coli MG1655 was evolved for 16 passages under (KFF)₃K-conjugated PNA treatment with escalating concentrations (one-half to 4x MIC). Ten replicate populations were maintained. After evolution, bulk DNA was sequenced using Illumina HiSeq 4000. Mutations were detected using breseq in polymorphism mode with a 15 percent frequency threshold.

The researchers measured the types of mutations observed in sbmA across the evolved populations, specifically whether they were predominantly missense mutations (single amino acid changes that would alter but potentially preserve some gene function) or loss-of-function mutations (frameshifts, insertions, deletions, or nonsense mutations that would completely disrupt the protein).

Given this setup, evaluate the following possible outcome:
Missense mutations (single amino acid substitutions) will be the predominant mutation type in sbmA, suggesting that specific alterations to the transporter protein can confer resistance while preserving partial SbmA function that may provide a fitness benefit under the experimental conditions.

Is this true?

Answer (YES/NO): NO